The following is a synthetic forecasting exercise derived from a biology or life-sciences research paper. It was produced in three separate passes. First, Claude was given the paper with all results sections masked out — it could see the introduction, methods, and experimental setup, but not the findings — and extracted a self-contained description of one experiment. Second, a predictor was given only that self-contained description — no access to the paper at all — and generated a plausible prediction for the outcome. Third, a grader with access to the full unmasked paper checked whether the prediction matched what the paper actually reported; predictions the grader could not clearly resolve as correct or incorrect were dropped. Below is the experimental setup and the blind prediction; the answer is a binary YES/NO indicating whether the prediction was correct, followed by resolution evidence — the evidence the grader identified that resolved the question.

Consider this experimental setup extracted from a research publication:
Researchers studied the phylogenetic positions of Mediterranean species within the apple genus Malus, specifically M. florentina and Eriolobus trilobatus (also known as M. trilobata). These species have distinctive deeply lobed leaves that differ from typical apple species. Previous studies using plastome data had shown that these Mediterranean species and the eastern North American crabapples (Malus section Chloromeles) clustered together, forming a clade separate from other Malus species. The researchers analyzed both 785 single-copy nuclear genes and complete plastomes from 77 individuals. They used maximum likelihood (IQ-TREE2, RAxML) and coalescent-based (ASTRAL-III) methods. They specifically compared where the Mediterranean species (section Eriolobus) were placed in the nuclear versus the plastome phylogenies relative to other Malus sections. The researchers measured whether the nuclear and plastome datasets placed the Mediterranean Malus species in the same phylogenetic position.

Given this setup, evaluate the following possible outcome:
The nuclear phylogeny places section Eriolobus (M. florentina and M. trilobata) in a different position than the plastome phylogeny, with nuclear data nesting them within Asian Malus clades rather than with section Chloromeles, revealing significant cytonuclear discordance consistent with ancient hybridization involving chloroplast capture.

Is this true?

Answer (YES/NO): NO